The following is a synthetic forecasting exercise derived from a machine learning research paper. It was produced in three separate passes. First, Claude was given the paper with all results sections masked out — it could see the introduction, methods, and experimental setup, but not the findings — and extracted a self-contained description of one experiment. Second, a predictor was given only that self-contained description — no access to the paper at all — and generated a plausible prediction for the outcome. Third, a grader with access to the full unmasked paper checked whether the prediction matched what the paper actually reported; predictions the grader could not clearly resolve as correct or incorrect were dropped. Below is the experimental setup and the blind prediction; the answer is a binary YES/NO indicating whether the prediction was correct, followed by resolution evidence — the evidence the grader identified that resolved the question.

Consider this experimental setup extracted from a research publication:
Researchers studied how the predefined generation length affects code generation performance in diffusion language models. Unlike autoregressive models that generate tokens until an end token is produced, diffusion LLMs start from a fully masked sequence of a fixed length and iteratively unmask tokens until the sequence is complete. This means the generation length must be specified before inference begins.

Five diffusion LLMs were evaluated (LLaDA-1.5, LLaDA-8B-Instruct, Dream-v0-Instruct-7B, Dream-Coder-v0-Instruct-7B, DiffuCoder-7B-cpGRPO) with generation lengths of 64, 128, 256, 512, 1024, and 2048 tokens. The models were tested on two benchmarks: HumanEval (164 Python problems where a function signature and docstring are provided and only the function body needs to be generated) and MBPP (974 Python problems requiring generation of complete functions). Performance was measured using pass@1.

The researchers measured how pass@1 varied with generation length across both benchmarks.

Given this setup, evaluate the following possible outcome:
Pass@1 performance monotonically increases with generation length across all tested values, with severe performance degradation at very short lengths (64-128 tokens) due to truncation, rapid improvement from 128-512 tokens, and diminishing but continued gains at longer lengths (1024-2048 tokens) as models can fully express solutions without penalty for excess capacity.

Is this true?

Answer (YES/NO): NO